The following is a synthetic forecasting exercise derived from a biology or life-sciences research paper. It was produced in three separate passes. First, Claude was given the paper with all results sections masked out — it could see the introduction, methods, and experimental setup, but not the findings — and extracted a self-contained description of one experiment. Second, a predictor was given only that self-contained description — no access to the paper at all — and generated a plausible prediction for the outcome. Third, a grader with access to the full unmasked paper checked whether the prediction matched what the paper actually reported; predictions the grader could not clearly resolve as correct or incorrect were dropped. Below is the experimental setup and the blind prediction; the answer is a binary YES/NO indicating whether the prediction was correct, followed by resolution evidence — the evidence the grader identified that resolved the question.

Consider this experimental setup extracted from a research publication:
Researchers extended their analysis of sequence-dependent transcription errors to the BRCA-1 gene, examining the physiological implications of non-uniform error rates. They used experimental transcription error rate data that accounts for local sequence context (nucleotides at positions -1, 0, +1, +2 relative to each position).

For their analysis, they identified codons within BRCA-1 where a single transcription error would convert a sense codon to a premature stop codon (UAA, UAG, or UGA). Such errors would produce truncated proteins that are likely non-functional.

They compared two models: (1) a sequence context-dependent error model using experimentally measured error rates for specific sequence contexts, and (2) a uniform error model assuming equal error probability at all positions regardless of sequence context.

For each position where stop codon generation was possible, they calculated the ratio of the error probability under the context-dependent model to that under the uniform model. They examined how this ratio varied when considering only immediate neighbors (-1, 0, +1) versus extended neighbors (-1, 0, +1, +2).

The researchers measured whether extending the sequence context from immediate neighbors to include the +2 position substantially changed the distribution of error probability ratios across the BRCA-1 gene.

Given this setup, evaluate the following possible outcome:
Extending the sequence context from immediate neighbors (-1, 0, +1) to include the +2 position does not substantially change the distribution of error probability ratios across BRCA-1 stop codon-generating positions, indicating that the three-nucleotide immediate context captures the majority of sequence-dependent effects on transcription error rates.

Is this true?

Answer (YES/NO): YES